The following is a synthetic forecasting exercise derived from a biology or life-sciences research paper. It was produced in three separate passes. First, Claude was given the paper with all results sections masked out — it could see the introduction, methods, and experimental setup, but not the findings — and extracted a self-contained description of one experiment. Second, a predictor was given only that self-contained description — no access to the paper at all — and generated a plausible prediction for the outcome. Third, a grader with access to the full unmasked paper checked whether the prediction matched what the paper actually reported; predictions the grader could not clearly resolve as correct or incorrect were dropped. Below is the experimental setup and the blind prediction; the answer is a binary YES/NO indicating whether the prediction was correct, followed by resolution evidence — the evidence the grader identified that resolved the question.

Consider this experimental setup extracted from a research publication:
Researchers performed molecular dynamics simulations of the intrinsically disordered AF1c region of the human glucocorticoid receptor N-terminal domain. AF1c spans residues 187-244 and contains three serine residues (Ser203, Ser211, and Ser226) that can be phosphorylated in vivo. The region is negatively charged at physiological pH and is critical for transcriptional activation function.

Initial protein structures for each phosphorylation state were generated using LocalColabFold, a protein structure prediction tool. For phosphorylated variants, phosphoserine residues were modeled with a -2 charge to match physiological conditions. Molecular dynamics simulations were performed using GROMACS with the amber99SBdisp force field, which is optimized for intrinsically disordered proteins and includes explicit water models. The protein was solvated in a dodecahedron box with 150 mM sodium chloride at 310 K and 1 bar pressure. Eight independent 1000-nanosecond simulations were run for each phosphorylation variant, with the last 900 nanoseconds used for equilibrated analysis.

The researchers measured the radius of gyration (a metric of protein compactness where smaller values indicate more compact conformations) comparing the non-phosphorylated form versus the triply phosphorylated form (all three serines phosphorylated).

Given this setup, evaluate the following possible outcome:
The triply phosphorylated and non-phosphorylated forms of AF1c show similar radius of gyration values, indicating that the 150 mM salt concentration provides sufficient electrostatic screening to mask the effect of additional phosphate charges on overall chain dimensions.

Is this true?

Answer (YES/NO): NO